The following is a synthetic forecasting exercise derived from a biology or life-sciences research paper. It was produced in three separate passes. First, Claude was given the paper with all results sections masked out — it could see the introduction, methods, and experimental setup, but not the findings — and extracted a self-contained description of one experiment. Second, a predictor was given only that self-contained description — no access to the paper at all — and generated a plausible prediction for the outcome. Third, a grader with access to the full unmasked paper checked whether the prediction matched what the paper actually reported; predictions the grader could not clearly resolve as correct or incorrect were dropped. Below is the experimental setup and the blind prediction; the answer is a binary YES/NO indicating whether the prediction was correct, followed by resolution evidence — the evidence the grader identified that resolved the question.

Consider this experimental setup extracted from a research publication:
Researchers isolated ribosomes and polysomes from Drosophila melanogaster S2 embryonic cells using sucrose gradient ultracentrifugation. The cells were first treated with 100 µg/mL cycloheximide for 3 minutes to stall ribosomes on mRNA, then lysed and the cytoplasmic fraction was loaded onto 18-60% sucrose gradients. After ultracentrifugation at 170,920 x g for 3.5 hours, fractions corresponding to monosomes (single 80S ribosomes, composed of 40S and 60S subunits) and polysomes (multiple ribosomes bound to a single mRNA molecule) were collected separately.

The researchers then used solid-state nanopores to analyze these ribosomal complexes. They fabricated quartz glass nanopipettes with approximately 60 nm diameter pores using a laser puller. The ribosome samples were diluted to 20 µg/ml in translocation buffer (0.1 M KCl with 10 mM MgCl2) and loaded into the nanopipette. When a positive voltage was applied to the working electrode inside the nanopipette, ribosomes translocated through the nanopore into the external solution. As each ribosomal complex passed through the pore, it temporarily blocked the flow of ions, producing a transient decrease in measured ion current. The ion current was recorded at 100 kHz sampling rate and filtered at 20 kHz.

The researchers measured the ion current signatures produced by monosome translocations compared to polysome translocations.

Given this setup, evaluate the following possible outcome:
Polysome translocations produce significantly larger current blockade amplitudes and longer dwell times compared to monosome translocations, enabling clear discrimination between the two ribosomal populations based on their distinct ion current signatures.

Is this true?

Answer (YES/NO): NO